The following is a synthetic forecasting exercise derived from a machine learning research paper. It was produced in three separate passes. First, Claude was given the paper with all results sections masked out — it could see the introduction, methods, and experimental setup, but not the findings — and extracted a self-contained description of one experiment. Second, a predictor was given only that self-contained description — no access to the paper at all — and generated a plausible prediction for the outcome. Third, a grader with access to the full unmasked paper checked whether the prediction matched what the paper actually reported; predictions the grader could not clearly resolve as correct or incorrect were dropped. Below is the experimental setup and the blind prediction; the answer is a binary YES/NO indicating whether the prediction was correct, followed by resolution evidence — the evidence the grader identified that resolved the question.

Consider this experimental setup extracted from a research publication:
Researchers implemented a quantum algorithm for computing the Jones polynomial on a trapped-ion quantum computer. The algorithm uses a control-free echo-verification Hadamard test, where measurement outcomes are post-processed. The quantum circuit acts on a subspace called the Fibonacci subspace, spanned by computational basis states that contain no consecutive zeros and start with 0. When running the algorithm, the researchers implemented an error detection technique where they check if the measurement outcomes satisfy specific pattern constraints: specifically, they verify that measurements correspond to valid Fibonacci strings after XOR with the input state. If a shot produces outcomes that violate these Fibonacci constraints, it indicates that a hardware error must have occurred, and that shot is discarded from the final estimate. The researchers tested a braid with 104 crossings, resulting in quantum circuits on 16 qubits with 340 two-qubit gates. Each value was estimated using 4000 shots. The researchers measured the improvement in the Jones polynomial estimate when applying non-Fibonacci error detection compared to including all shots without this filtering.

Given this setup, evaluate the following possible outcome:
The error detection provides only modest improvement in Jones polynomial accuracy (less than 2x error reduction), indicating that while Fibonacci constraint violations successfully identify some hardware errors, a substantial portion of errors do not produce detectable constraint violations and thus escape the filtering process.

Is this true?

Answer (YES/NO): YES